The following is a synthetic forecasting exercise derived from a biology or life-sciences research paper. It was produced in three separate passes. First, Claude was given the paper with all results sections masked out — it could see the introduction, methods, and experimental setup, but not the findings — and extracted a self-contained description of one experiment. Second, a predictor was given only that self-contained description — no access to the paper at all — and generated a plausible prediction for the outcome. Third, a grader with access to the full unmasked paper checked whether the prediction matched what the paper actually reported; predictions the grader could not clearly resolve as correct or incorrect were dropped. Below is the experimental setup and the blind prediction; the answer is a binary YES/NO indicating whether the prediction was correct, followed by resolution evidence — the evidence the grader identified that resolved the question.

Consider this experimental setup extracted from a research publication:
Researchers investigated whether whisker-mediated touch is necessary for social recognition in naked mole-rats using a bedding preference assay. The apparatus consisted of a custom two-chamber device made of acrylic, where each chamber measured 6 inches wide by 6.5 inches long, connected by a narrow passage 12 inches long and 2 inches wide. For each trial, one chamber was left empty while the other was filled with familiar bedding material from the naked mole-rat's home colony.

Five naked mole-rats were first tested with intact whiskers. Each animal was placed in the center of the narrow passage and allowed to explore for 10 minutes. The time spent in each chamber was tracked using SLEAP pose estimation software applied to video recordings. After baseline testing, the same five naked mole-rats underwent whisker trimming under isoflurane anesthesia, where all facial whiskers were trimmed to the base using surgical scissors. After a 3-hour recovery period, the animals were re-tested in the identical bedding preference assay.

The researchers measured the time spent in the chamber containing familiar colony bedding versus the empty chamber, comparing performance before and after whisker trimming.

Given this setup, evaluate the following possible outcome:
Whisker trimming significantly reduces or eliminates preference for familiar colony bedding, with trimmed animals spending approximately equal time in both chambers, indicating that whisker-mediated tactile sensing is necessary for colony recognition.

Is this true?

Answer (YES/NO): NO